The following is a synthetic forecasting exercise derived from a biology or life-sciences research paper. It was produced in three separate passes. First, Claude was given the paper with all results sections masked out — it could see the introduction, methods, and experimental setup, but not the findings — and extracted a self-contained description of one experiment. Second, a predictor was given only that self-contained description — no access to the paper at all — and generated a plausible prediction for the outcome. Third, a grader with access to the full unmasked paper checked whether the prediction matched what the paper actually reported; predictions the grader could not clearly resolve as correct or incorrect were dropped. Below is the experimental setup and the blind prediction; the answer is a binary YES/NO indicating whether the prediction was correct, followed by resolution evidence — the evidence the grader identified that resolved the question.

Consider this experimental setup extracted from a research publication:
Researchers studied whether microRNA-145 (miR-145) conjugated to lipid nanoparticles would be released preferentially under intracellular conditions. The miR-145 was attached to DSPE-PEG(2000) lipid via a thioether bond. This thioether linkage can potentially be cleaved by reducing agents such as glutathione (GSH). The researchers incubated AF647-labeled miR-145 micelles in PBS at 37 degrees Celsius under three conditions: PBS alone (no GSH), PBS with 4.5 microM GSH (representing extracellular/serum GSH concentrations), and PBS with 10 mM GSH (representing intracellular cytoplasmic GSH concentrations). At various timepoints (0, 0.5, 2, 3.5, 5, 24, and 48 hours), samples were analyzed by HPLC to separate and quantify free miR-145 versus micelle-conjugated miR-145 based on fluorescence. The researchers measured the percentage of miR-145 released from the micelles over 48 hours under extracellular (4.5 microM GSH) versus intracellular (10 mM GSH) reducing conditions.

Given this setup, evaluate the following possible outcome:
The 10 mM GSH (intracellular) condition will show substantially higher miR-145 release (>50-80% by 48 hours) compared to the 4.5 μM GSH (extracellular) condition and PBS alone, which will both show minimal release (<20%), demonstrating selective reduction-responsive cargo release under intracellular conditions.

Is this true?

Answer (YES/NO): YES